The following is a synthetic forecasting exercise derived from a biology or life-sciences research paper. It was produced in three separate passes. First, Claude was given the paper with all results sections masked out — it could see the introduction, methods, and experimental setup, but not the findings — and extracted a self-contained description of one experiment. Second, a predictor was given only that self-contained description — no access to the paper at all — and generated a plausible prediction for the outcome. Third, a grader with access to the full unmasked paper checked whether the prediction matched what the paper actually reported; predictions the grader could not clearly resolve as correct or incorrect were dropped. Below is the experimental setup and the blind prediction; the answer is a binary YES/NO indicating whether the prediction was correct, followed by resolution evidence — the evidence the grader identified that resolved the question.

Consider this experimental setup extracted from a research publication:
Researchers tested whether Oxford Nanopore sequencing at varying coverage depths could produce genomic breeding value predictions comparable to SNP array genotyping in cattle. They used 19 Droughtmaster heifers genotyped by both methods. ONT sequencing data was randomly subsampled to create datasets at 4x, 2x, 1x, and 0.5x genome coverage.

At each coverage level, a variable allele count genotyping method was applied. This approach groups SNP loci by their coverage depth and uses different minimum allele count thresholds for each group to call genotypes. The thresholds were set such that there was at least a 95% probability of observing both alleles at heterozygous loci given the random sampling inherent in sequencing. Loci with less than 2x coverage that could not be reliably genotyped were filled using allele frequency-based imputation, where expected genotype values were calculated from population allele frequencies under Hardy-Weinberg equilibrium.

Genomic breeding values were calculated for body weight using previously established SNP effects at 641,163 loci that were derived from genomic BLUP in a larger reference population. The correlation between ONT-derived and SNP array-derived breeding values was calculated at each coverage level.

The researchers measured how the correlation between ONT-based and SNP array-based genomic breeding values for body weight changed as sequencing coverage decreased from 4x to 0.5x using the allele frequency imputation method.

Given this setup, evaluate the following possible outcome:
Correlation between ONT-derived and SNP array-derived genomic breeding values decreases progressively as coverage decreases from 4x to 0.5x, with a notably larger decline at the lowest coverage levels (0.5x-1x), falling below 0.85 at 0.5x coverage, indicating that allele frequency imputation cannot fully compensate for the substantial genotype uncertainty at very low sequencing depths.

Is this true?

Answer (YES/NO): NO